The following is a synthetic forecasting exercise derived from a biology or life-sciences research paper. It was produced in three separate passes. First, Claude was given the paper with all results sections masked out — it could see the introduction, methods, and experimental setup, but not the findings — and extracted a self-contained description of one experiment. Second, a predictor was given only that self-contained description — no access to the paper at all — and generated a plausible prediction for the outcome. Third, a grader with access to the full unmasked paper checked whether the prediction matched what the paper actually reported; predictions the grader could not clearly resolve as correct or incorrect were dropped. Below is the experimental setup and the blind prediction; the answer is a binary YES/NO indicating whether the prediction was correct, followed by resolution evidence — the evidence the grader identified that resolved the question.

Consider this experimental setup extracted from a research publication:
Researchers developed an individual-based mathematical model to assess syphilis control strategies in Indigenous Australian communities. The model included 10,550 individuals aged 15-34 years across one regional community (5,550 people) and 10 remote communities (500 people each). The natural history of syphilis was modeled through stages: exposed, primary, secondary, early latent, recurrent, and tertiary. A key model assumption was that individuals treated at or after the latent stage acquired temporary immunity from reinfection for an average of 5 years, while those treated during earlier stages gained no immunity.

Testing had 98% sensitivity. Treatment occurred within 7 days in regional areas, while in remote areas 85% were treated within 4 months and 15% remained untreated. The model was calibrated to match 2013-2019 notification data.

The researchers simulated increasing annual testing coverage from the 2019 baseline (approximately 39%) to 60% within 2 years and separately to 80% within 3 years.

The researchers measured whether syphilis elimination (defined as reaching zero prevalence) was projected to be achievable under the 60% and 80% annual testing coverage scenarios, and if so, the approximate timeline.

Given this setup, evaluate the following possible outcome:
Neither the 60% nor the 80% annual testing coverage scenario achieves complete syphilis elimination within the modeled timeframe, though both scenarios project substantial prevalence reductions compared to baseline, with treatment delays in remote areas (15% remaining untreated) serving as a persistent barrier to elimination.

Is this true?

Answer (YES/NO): NO